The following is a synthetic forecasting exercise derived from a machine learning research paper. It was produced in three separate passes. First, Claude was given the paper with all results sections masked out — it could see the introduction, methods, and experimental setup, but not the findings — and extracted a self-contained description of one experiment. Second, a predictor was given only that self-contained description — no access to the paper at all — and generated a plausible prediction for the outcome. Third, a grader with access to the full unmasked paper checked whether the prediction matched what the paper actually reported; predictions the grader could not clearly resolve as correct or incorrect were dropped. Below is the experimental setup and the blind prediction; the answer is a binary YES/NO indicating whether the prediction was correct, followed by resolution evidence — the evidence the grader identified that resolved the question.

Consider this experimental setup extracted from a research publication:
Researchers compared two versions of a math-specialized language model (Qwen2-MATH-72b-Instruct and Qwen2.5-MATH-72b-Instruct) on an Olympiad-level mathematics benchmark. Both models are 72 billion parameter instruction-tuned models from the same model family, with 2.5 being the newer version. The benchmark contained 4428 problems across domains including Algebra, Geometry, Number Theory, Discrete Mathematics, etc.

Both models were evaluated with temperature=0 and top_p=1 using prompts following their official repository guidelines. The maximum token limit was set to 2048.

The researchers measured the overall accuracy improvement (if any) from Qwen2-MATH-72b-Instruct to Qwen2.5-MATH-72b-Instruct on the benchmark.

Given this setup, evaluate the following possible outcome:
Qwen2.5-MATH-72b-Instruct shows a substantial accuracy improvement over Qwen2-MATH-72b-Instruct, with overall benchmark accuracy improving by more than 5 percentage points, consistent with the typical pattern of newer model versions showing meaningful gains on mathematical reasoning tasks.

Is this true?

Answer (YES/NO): NO